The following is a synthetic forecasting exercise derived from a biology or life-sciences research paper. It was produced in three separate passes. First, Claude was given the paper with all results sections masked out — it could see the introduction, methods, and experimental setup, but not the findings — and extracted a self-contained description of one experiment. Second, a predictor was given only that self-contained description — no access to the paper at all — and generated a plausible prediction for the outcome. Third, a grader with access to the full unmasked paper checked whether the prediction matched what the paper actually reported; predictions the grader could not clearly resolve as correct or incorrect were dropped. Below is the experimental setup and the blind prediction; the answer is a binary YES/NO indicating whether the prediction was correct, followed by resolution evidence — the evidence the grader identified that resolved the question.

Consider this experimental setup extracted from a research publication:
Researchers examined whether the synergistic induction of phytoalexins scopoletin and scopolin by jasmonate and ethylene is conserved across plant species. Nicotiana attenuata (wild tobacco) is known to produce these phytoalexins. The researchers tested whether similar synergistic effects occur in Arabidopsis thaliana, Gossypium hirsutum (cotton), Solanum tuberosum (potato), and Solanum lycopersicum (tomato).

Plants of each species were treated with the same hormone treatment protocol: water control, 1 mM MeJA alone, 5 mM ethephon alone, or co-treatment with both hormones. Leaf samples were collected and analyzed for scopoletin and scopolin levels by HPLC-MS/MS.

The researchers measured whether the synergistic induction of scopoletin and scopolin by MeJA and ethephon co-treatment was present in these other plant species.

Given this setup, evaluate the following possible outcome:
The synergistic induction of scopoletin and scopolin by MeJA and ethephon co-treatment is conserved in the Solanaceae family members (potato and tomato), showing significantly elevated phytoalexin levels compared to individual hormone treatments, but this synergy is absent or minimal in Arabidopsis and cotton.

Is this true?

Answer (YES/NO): NO